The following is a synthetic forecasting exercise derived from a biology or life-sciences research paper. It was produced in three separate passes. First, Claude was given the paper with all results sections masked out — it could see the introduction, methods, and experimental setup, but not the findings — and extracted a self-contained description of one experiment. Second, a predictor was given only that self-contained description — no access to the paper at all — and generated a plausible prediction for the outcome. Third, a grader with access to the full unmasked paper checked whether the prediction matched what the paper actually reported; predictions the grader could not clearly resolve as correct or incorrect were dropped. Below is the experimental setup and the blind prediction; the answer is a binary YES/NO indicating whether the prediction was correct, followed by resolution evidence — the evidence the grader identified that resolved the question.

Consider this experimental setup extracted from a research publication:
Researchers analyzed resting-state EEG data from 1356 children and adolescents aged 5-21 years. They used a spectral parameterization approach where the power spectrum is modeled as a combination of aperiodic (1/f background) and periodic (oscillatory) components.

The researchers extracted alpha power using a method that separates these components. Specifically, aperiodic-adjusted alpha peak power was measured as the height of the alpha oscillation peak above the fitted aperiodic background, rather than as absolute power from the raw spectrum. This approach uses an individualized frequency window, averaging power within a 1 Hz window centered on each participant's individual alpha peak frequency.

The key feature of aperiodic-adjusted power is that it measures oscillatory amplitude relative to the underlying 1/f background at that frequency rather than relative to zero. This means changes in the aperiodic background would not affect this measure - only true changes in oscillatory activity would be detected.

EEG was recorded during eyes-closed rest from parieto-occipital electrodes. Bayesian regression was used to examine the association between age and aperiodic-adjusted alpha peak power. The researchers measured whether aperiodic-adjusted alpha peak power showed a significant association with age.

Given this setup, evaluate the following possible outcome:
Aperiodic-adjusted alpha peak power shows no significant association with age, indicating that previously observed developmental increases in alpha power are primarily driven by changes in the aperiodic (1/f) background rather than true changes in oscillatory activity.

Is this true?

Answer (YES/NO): NO